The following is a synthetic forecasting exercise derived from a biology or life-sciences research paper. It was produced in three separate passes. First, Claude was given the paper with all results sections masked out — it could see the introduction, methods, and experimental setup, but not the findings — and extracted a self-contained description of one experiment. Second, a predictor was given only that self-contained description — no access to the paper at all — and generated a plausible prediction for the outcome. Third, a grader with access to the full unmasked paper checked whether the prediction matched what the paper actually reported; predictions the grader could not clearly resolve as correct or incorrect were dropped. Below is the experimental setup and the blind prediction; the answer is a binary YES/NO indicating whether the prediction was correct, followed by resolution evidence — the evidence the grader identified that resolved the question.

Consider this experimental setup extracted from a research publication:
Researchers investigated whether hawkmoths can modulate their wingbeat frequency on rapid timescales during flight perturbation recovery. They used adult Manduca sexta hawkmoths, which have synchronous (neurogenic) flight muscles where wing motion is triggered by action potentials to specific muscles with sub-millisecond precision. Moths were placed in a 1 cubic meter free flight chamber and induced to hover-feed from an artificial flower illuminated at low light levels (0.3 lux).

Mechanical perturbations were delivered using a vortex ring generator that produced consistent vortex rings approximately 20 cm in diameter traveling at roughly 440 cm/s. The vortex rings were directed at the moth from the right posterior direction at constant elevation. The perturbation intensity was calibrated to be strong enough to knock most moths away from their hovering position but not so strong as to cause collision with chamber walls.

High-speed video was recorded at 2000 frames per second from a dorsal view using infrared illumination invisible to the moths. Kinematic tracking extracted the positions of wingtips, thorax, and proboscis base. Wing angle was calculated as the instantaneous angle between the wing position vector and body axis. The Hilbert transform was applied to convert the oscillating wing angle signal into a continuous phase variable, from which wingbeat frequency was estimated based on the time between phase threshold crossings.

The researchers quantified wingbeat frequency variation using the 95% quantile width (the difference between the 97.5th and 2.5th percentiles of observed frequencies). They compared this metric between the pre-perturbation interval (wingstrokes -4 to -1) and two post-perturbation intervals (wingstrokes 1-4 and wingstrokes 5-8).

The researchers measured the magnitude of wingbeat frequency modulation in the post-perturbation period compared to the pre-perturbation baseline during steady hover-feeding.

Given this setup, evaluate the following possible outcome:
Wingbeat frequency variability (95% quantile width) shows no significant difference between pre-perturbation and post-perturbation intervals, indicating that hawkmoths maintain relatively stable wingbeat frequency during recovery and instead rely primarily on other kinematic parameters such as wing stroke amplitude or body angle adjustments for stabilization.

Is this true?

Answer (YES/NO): NO